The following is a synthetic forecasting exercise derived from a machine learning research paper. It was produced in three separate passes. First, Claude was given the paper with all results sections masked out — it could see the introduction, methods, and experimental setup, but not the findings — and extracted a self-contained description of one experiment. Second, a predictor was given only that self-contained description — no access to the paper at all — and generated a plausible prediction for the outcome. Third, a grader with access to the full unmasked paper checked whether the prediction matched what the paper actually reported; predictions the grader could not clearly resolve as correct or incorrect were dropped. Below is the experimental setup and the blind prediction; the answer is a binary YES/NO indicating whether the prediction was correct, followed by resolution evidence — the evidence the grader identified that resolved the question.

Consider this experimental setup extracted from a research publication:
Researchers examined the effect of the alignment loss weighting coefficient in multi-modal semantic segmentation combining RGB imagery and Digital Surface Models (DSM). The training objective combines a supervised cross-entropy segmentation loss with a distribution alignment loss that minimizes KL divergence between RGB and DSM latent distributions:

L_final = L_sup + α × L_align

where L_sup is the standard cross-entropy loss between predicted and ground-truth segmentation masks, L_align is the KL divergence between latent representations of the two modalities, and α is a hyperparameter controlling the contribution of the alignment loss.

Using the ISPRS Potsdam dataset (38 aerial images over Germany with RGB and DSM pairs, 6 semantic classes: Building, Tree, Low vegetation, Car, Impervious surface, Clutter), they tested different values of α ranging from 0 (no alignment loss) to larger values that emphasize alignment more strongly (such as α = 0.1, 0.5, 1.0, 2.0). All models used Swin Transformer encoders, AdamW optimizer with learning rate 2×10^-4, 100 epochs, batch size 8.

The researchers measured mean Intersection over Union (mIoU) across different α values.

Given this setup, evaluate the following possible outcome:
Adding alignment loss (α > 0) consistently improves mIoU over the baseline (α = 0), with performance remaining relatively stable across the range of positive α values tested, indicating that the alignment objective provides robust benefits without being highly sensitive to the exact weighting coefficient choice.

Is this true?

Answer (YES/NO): NO